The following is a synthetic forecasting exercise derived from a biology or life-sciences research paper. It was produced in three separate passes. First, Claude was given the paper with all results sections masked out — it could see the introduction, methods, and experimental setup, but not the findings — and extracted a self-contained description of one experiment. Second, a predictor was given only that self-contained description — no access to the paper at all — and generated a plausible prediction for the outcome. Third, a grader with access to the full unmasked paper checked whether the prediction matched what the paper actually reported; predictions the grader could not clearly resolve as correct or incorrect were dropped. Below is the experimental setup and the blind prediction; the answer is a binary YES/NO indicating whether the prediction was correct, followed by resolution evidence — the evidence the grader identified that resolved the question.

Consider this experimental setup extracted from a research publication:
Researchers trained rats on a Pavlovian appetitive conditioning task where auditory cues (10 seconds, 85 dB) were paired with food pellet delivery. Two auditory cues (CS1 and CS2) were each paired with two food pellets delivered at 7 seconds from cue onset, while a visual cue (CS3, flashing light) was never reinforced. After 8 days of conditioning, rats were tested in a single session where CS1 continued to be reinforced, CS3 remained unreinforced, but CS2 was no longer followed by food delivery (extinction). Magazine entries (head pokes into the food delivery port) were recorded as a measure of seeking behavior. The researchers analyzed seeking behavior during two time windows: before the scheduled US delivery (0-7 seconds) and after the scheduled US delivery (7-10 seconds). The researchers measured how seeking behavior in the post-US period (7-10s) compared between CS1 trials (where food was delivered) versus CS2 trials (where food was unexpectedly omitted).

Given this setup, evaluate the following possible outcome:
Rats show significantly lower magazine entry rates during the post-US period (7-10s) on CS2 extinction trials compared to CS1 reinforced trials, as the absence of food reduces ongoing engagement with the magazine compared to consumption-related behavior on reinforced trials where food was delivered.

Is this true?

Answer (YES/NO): NO